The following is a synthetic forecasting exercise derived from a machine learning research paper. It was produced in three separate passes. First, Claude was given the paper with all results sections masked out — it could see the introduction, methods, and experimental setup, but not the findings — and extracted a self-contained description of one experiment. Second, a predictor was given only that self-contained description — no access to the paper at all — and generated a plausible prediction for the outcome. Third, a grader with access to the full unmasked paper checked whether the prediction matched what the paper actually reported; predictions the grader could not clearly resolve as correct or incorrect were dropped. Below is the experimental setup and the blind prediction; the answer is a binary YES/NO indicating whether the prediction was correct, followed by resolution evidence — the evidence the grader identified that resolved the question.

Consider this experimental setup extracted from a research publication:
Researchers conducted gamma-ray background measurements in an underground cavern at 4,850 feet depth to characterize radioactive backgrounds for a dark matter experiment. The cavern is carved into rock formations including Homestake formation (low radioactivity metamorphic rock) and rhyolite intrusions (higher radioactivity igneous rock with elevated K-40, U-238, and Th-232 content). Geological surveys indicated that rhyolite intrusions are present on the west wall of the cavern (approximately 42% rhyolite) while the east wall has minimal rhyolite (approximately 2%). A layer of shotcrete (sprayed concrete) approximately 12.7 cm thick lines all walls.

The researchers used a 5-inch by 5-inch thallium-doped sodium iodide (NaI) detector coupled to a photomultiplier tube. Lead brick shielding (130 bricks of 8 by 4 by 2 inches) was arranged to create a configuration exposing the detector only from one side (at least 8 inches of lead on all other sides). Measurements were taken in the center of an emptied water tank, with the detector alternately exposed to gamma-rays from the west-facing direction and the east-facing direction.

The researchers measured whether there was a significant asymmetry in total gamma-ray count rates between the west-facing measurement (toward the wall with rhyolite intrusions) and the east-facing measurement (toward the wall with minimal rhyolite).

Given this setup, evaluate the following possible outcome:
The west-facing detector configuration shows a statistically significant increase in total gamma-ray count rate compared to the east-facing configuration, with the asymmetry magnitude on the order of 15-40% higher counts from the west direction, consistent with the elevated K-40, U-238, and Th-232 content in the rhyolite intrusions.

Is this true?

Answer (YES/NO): NO